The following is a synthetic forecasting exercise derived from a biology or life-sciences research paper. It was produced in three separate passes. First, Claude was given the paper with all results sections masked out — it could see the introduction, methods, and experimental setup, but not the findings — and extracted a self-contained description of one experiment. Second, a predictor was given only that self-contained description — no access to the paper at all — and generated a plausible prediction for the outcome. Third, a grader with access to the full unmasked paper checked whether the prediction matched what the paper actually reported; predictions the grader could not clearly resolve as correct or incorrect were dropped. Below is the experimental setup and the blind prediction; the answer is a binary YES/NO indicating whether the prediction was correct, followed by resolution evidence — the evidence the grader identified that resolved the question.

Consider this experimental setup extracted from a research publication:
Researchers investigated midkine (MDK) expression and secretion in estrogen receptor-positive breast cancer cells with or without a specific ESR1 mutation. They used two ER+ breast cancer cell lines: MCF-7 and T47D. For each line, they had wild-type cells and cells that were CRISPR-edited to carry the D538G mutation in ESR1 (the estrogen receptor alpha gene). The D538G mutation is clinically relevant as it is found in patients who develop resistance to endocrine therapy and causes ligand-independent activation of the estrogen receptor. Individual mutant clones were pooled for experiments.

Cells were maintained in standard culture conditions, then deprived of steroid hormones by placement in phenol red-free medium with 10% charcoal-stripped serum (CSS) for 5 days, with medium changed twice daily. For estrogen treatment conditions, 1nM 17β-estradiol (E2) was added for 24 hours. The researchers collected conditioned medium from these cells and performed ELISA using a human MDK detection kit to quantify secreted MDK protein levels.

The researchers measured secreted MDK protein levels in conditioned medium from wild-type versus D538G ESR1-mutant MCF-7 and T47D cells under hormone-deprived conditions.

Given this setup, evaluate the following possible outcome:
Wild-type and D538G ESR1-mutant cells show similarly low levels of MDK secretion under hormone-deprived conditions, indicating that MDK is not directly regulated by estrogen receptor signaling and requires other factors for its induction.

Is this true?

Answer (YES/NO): NO